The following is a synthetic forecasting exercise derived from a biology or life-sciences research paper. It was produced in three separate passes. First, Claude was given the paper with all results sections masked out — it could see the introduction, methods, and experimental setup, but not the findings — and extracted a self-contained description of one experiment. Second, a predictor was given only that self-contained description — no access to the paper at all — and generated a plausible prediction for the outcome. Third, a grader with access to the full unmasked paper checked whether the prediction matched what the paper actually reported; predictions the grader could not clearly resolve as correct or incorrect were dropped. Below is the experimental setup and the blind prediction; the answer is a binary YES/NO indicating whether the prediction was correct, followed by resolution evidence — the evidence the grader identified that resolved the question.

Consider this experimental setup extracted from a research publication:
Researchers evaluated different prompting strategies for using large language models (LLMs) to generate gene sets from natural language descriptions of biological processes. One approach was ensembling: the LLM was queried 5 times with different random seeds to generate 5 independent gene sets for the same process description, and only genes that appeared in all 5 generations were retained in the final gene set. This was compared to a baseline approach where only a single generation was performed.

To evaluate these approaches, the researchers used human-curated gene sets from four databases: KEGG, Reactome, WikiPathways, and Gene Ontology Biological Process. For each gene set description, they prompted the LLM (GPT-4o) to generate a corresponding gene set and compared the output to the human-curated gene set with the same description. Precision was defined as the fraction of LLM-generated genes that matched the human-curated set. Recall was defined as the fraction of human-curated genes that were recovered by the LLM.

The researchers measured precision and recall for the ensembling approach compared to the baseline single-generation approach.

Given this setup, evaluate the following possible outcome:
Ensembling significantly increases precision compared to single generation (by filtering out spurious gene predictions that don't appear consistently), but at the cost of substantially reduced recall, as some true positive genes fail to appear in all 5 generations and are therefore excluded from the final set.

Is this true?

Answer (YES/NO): NO